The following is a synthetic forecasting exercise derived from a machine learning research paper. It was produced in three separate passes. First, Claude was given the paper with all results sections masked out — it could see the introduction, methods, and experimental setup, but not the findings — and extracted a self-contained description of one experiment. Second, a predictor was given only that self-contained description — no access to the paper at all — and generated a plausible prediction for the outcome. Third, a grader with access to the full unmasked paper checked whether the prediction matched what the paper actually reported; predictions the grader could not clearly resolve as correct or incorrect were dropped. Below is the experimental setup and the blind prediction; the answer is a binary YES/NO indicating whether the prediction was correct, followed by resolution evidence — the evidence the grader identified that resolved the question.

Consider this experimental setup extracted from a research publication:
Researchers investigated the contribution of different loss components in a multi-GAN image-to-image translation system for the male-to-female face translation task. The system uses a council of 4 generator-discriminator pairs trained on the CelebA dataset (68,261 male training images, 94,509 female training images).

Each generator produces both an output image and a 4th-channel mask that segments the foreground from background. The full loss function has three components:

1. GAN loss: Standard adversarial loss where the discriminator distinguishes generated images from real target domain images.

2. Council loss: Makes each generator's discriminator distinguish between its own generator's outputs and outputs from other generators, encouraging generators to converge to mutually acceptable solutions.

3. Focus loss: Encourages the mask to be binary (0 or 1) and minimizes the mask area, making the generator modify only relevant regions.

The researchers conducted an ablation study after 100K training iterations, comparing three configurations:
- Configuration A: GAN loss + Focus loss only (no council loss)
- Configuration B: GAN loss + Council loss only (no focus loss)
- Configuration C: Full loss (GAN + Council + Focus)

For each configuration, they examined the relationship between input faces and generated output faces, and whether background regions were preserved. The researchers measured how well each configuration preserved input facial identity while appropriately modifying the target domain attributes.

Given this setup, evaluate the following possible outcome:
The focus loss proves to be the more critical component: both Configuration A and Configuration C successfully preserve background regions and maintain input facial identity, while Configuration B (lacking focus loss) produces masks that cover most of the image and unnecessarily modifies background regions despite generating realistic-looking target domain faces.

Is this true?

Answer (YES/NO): NO